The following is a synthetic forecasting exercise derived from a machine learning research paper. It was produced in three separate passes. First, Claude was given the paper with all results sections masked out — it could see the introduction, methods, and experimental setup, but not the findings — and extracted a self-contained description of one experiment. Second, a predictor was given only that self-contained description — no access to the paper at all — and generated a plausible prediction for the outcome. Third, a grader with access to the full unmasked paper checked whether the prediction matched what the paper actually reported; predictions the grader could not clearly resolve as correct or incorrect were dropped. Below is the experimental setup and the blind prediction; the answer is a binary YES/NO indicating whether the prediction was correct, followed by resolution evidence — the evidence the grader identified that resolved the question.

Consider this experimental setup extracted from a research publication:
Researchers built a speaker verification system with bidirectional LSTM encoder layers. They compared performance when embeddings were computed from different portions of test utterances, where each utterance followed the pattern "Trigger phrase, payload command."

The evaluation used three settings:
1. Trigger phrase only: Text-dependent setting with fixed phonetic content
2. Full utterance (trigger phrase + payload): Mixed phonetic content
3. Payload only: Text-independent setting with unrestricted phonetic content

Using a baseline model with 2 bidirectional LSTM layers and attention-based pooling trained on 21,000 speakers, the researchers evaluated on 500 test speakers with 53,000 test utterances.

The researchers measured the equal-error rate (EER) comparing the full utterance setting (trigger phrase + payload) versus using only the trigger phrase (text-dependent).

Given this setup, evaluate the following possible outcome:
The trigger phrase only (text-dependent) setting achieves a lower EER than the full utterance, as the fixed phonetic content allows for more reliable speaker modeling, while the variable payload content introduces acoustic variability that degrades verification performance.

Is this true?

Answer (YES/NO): NO